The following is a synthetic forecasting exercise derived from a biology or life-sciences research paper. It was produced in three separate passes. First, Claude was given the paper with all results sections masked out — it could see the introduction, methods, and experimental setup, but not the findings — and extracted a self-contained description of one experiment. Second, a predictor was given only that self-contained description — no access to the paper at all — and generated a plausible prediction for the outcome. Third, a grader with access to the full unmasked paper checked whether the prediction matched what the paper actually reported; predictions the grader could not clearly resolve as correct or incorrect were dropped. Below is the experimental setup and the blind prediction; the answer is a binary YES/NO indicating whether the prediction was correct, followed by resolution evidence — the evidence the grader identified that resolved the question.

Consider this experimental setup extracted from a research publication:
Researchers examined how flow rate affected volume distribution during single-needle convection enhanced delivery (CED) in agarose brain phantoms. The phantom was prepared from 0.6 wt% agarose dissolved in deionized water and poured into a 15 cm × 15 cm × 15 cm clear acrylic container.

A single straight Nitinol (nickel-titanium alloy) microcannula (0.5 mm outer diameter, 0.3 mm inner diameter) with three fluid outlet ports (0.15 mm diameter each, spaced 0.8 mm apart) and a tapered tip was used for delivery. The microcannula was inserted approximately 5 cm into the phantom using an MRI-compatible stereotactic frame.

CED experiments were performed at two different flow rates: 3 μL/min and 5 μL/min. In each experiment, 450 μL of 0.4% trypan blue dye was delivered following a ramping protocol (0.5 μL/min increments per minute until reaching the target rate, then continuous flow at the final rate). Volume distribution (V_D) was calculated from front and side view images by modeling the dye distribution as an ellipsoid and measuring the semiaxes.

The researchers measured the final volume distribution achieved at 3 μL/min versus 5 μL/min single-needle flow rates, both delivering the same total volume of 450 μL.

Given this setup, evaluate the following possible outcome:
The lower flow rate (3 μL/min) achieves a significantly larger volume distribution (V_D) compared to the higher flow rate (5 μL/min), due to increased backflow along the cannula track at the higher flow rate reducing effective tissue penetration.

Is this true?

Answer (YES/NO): NO